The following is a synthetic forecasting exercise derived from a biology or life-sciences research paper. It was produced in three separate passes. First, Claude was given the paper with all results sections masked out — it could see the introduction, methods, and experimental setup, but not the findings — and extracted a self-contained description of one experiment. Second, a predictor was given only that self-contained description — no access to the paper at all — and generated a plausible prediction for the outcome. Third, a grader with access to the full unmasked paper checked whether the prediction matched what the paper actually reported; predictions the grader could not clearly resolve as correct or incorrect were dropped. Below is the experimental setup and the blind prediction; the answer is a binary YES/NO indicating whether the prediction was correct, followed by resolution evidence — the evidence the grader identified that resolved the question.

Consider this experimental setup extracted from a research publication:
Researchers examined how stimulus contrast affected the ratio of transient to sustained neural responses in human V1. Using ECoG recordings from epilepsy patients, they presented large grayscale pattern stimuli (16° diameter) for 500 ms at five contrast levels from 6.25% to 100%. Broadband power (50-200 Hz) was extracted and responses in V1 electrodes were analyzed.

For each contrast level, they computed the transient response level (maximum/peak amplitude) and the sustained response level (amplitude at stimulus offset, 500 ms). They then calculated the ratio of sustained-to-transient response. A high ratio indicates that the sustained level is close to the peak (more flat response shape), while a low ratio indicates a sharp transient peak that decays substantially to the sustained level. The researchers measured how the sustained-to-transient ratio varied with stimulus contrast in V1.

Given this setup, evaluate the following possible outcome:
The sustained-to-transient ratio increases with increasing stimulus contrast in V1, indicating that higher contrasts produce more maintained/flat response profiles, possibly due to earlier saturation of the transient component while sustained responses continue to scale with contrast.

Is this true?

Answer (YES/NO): NO